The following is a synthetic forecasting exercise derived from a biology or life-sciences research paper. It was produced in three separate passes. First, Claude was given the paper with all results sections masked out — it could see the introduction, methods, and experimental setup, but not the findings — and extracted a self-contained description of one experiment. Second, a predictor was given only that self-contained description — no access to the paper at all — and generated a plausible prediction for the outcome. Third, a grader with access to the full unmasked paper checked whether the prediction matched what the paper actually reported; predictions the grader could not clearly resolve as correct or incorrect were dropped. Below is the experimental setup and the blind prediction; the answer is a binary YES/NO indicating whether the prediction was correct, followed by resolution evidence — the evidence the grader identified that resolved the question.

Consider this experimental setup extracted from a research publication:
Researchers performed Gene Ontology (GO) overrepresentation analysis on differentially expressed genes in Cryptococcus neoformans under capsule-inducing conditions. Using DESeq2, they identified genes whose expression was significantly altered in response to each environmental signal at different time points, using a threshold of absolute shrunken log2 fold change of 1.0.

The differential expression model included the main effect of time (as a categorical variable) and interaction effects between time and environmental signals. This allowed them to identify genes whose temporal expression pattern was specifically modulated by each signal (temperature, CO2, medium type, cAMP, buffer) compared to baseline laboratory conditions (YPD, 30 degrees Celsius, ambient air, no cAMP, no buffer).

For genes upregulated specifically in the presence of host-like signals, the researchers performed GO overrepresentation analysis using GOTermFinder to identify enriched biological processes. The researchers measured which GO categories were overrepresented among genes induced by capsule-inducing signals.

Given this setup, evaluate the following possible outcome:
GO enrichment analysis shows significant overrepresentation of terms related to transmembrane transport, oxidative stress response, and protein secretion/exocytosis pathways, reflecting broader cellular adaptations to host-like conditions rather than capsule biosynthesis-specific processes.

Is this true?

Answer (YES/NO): NO